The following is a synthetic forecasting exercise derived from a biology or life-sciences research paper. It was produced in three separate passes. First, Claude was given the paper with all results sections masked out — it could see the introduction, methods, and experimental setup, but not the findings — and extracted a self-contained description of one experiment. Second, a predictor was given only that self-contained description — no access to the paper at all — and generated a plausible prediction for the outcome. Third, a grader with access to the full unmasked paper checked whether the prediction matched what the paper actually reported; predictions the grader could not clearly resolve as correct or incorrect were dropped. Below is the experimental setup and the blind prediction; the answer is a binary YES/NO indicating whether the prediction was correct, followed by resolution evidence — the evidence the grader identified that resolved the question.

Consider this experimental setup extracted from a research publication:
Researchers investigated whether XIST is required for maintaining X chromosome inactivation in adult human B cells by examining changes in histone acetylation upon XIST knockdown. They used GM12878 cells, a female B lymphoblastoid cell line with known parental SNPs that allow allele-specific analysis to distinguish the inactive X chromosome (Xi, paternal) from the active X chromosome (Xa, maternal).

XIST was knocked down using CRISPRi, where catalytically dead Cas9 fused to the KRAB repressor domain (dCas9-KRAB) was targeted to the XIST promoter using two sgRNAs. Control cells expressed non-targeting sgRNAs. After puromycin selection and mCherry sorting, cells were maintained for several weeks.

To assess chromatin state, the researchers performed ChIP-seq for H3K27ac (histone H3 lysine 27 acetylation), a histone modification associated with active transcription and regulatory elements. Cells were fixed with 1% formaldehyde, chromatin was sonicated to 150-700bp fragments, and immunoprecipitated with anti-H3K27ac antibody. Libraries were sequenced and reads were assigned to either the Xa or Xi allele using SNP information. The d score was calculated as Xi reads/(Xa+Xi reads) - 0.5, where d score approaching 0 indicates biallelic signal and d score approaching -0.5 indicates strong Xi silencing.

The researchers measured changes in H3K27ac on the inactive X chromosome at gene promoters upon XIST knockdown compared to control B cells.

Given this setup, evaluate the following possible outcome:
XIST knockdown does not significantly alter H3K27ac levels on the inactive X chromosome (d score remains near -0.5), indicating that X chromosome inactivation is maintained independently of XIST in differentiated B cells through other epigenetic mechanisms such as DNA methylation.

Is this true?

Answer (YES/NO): NO